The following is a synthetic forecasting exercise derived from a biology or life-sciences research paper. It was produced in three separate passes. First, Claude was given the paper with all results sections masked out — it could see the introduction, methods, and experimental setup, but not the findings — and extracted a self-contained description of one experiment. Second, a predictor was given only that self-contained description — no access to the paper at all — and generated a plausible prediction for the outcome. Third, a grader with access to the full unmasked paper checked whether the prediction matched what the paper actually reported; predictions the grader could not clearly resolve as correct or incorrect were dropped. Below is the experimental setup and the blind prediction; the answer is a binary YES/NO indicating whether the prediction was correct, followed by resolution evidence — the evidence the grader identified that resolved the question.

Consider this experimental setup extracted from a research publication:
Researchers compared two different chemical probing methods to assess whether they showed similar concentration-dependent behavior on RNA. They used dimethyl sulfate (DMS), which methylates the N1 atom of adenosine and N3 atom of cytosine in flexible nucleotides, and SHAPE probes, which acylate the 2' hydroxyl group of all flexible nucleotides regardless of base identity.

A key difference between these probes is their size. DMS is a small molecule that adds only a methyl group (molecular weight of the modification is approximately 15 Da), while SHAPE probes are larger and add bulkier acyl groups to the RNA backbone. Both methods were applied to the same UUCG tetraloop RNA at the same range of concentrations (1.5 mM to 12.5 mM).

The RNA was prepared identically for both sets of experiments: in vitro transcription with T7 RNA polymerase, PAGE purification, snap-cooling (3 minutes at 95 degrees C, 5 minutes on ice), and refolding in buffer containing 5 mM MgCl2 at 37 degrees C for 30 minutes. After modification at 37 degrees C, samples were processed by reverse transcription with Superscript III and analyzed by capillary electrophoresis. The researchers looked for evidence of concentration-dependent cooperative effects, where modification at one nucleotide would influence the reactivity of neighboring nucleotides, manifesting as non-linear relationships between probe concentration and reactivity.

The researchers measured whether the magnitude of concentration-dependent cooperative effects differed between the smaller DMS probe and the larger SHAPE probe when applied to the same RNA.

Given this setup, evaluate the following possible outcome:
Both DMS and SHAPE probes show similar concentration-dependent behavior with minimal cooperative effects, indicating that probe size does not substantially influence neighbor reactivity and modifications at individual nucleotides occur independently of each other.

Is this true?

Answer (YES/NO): NO